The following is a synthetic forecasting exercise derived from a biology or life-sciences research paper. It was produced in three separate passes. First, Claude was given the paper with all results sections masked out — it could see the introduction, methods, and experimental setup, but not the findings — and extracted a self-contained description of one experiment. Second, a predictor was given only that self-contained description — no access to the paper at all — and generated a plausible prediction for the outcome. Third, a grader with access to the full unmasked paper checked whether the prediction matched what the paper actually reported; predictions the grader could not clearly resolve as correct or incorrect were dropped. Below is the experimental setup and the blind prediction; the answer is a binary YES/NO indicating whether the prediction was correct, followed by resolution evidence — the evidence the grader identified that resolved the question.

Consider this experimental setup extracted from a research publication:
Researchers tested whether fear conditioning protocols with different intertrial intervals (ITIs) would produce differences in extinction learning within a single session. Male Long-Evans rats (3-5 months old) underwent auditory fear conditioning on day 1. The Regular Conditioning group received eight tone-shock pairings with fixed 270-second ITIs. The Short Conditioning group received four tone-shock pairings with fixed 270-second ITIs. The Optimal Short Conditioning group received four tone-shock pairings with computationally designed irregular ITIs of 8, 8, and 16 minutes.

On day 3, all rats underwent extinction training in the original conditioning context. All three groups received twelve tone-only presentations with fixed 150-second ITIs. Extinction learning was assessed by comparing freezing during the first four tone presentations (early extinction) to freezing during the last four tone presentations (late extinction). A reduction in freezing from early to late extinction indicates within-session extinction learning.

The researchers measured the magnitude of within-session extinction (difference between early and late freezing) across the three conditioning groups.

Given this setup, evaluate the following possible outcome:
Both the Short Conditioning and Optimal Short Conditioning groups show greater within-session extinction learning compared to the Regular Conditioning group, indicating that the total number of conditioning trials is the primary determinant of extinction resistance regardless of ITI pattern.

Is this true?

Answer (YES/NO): NO